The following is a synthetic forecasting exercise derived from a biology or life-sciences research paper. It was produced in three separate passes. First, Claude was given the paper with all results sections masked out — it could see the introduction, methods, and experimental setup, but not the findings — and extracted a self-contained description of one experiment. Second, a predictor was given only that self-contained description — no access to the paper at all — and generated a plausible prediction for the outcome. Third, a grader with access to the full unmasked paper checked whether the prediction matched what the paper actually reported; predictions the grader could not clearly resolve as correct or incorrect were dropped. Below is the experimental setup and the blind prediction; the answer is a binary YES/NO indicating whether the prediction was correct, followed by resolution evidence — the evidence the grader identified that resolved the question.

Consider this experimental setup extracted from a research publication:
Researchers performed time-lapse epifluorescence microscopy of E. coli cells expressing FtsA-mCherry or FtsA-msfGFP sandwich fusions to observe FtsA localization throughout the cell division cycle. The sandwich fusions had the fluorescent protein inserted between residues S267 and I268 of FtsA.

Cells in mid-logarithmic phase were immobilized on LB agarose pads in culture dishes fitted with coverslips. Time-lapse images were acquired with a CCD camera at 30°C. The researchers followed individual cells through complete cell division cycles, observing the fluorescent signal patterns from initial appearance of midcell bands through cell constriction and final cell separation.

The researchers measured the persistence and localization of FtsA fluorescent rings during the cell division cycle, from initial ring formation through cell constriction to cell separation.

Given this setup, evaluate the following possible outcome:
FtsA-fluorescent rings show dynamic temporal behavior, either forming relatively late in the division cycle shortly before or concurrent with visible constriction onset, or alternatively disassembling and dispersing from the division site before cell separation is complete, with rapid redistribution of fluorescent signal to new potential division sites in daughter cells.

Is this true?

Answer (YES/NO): YES